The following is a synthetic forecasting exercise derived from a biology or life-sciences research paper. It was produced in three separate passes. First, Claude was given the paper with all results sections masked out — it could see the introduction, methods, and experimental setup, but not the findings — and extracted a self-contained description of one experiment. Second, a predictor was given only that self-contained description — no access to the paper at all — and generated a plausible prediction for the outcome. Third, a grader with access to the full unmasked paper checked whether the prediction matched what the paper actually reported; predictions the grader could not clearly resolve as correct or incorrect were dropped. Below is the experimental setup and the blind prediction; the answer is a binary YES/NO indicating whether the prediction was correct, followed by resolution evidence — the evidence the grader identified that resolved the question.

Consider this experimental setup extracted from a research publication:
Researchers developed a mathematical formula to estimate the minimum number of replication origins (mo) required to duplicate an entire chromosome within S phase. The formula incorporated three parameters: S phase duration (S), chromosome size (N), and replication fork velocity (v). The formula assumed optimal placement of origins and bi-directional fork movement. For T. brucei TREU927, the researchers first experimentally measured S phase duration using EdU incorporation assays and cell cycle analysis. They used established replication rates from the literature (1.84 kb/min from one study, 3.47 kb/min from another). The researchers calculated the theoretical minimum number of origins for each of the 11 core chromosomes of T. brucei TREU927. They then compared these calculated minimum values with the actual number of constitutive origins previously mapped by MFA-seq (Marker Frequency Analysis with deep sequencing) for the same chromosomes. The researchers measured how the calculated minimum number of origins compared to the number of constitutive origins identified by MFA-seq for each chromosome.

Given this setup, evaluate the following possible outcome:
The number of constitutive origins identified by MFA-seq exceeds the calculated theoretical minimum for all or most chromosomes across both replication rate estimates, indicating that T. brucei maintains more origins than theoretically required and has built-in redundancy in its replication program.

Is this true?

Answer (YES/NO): NO